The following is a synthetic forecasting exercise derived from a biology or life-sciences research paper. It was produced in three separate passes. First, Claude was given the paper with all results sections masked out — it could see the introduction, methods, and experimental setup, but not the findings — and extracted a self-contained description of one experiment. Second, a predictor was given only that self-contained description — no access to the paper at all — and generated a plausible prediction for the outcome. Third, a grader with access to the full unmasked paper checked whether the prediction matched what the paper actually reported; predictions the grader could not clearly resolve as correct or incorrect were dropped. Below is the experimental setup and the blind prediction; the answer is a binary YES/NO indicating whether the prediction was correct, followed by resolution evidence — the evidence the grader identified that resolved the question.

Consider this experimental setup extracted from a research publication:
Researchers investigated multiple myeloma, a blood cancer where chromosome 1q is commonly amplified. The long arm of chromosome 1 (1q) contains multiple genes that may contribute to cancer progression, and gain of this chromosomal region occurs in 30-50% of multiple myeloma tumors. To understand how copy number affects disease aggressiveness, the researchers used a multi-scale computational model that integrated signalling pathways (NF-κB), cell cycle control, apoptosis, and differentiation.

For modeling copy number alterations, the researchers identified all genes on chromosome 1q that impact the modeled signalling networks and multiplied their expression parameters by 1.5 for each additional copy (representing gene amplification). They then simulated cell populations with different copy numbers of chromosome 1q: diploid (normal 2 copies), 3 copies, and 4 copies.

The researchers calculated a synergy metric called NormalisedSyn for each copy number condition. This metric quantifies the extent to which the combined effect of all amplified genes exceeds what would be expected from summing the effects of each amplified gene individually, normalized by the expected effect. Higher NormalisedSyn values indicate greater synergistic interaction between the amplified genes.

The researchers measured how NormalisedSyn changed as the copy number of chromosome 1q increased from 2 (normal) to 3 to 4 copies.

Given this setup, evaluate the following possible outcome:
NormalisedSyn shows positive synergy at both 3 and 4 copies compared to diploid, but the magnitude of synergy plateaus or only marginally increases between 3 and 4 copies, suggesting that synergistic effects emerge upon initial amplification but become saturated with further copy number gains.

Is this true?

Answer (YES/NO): NO